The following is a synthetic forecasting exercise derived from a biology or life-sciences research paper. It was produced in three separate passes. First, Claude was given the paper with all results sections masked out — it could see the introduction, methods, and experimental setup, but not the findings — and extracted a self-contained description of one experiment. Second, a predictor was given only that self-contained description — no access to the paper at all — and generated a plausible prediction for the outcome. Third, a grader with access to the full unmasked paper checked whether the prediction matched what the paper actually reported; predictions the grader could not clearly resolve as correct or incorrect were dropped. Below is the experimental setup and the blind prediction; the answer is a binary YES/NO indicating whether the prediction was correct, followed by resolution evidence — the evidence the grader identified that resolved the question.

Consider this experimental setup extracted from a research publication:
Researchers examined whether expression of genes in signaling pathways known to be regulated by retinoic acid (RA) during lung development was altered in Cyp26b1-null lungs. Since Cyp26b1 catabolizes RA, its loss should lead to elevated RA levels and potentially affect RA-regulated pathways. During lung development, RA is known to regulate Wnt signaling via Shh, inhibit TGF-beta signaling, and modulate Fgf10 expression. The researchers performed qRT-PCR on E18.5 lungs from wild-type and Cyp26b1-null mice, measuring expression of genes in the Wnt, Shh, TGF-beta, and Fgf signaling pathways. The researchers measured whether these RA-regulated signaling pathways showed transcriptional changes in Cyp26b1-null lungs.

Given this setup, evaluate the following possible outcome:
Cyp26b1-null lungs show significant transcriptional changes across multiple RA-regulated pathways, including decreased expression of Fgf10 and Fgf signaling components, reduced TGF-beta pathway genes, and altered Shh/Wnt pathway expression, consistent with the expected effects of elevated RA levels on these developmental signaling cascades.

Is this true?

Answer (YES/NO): NO